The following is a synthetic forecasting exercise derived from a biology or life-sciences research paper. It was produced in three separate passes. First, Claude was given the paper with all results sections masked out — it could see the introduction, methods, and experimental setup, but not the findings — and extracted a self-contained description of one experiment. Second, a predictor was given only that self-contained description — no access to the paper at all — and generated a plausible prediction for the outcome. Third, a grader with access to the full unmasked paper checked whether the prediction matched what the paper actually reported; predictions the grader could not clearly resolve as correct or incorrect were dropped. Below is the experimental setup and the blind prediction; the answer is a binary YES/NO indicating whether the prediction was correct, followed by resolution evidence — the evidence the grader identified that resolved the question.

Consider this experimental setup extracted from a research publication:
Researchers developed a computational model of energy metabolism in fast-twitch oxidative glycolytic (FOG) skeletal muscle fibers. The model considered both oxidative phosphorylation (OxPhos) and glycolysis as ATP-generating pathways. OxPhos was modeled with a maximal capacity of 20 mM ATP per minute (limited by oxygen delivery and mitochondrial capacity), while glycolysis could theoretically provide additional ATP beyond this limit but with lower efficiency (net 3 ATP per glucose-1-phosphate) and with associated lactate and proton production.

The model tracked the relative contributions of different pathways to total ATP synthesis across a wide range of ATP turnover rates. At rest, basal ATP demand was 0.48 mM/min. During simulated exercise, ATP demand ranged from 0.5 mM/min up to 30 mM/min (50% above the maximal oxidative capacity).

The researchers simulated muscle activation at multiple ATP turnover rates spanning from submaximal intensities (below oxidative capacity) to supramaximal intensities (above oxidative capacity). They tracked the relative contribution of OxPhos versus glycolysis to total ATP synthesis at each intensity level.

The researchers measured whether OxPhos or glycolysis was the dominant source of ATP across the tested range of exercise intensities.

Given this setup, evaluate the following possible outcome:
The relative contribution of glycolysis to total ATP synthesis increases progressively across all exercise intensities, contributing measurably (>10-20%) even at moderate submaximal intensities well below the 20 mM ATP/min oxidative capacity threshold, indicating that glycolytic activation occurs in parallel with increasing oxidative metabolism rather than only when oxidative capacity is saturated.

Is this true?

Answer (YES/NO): YES